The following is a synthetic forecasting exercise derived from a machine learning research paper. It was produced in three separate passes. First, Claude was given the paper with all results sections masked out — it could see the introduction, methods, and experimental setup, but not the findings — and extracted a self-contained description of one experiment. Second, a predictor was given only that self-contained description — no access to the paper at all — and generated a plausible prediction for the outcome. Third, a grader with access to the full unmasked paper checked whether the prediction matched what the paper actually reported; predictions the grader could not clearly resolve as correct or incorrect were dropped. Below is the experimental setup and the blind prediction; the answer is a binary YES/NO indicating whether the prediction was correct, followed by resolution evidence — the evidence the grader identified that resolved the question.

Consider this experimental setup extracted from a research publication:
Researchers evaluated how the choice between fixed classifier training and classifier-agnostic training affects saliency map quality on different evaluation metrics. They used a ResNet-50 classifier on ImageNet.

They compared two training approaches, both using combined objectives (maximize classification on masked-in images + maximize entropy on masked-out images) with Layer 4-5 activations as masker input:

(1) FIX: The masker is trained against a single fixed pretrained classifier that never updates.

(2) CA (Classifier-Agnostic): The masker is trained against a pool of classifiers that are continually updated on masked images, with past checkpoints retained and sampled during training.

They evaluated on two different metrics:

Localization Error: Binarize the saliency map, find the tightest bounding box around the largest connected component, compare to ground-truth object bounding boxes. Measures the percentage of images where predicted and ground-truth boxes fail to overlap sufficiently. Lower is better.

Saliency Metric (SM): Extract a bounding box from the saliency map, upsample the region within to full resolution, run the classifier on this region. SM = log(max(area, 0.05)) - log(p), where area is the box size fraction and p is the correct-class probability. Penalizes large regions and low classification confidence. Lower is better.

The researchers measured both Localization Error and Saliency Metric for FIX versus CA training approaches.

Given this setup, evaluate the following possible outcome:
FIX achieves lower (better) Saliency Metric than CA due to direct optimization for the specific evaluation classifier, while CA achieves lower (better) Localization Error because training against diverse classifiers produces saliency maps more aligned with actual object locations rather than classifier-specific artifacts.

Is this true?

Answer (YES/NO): YES